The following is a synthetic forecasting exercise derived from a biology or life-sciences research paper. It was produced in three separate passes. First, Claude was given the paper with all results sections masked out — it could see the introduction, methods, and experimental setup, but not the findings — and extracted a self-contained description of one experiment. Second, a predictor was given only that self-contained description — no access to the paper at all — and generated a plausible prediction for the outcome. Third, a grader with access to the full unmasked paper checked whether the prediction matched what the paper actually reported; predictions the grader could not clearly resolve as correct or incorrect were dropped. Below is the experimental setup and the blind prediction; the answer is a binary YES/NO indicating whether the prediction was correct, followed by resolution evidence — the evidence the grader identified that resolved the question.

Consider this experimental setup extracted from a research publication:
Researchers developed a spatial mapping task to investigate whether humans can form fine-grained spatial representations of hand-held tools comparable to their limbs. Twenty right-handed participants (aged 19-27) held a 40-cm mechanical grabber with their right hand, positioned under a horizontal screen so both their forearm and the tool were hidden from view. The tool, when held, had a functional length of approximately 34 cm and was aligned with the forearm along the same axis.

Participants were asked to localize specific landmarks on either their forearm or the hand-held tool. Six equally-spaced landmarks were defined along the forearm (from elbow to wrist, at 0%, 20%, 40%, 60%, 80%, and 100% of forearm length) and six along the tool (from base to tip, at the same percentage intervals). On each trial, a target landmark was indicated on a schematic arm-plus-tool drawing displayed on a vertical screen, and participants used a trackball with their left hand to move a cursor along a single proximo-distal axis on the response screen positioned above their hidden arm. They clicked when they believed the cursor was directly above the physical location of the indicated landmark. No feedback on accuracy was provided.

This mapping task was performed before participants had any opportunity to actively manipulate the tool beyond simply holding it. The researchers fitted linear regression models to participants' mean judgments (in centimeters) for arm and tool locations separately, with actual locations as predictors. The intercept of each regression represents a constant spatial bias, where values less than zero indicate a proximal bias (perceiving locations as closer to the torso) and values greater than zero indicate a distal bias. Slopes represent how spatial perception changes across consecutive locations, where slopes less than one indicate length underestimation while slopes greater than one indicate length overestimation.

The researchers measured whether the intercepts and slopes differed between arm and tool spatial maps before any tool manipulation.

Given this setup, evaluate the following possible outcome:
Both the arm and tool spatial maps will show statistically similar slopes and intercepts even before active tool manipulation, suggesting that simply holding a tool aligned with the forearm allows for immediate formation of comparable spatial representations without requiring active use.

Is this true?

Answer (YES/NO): YES